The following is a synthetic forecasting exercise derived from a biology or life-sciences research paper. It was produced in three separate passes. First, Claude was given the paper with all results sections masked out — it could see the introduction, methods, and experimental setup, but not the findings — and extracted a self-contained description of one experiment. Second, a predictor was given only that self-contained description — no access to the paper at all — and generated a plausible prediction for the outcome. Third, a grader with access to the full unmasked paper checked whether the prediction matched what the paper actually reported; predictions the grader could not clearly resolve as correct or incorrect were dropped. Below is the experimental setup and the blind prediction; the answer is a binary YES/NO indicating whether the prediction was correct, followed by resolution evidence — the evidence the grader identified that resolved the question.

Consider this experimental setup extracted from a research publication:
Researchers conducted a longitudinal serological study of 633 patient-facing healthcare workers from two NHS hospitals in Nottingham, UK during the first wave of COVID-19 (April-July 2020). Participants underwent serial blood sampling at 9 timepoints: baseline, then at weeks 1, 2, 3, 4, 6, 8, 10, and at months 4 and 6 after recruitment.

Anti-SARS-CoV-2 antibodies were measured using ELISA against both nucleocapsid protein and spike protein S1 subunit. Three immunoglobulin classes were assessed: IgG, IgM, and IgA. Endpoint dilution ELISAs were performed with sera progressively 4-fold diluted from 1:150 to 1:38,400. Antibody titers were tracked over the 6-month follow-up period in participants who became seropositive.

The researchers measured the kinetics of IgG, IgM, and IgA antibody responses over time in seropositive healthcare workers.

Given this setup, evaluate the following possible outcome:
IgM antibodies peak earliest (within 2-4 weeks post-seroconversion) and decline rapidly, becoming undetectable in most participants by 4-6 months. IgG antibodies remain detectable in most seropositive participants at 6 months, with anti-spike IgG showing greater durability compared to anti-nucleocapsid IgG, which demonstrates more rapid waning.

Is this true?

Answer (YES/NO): NO